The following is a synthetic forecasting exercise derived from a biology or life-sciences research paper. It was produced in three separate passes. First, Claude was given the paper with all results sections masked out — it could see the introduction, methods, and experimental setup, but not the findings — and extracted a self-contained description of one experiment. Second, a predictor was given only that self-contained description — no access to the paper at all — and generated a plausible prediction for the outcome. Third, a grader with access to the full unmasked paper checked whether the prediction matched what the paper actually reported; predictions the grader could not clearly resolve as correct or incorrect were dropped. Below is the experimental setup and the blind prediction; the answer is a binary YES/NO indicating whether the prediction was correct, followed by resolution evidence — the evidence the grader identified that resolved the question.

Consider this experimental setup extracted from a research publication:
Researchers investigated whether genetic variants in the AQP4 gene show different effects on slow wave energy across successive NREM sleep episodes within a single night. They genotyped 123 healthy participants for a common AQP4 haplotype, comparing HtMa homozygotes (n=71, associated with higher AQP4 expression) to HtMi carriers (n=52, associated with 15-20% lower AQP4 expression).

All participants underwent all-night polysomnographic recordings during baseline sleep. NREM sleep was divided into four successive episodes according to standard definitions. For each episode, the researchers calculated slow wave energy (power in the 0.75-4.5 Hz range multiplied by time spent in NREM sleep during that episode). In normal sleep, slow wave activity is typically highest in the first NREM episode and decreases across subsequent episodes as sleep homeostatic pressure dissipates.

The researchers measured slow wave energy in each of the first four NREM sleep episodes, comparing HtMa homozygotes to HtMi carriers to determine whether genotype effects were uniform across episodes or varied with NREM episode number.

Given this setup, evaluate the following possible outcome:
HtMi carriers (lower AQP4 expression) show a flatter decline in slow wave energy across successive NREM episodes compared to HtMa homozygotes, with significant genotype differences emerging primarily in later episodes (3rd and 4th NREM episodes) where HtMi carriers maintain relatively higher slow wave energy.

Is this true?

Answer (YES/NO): NO